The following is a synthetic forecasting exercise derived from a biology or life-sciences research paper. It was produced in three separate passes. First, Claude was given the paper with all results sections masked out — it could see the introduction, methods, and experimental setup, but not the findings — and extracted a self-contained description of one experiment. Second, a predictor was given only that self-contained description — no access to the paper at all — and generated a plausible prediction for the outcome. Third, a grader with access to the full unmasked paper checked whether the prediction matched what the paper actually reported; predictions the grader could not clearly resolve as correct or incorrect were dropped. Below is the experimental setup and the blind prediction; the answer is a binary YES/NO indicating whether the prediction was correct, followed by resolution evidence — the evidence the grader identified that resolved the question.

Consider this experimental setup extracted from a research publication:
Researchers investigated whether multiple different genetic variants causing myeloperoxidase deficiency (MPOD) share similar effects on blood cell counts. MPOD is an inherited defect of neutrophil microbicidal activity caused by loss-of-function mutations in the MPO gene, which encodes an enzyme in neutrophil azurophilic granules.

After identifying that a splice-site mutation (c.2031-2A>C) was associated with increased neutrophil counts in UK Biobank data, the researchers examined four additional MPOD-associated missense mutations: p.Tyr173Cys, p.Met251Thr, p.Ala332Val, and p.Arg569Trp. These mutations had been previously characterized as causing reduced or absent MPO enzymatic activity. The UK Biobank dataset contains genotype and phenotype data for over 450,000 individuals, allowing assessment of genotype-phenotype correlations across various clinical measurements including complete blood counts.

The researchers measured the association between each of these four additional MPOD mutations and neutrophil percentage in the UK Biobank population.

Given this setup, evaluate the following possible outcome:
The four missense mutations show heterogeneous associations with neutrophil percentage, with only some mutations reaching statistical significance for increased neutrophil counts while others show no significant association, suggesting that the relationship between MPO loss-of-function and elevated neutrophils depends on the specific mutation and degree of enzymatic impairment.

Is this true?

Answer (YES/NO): NO